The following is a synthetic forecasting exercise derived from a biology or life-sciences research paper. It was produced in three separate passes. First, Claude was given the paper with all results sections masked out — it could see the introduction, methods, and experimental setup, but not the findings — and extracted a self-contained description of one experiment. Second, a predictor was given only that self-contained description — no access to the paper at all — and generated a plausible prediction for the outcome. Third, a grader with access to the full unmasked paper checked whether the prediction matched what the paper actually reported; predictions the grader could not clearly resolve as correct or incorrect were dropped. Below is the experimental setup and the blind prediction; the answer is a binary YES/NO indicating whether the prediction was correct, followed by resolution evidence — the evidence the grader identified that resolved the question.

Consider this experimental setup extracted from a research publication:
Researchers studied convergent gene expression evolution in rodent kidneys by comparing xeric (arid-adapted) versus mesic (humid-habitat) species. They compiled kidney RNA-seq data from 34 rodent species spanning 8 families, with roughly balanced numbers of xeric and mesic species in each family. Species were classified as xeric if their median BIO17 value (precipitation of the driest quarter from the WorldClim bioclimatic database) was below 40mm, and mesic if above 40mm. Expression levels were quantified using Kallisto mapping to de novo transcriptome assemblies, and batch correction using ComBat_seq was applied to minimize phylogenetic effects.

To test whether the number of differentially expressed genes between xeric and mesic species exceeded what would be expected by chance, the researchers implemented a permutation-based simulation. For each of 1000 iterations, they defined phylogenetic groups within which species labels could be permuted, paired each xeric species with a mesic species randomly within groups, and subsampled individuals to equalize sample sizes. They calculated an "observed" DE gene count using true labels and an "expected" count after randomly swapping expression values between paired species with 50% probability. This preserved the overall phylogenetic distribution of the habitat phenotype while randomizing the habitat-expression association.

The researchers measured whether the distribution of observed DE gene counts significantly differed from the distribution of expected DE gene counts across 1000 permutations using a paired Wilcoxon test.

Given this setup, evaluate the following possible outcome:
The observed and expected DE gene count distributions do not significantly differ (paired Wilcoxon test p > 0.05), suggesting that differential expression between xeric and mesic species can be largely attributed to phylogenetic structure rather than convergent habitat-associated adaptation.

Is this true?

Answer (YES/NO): NO